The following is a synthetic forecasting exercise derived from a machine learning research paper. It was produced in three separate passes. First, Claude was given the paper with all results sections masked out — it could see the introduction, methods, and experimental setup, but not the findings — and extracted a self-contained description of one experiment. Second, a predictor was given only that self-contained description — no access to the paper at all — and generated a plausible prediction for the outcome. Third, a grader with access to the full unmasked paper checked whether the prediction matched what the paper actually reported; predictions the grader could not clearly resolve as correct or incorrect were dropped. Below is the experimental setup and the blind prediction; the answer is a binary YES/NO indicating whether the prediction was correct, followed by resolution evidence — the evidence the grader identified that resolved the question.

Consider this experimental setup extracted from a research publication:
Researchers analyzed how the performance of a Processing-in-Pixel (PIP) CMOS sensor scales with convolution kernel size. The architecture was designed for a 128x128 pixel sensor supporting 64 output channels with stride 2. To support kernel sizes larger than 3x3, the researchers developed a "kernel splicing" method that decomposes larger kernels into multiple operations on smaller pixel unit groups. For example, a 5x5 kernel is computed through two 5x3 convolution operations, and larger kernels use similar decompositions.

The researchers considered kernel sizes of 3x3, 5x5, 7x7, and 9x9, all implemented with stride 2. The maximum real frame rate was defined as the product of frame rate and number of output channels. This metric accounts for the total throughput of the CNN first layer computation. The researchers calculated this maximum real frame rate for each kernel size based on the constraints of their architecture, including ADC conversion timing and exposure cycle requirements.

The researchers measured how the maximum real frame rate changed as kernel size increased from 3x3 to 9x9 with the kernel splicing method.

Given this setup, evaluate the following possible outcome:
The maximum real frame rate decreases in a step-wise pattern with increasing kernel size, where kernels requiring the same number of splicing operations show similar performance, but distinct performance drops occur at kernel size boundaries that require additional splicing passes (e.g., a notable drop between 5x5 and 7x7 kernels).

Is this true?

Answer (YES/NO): NO